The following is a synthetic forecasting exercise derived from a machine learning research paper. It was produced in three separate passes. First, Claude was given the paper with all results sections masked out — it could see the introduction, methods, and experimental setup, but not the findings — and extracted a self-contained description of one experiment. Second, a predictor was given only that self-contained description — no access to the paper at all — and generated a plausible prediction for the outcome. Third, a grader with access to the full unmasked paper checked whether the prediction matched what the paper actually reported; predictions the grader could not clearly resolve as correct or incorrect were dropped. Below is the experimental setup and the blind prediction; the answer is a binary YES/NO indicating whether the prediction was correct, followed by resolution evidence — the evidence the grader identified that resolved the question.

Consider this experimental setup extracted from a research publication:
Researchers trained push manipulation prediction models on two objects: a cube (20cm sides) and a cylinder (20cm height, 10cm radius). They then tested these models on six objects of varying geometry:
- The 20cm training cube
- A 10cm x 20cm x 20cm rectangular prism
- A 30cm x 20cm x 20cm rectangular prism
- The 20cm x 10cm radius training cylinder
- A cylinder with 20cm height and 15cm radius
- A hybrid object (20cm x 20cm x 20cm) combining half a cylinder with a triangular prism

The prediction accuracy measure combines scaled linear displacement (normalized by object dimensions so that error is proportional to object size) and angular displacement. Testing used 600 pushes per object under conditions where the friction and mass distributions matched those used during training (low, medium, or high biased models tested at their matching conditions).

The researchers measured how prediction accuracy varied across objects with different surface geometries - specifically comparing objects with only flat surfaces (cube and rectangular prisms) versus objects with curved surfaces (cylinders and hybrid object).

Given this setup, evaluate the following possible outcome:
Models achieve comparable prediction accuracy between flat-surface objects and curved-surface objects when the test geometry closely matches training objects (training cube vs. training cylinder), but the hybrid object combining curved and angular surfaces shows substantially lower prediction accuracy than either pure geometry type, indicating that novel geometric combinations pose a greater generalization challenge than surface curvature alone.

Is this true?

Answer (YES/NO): NO